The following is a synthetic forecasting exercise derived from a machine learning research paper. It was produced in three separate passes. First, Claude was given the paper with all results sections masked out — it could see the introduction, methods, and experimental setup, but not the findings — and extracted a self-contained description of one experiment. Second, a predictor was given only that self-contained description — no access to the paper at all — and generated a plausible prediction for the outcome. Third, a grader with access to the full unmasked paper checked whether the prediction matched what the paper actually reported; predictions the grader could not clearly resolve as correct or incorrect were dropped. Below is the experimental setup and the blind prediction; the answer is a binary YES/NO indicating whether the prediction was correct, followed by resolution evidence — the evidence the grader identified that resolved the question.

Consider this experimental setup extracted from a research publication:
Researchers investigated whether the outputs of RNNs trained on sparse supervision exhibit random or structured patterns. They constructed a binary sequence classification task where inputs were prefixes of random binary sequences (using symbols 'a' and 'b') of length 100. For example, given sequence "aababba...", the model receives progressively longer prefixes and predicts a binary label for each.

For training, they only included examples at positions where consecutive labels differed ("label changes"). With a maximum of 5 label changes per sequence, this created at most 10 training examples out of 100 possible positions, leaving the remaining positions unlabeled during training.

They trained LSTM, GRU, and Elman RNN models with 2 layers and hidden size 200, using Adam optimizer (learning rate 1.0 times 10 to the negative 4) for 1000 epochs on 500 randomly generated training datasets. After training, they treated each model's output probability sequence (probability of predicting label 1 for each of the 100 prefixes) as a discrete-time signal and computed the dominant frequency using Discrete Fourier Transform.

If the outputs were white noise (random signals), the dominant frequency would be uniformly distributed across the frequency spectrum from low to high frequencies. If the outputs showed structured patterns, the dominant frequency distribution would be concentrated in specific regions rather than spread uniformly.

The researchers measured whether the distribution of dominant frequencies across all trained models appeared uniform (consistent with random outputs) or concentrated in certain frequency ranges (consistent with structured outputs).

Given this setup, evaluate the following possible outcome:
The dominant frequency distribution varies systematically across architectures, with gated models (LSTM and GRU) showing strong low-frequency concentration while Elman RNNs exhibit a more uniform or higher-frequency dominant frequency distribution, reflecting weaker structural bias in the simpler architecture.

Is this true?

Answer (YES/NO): YES